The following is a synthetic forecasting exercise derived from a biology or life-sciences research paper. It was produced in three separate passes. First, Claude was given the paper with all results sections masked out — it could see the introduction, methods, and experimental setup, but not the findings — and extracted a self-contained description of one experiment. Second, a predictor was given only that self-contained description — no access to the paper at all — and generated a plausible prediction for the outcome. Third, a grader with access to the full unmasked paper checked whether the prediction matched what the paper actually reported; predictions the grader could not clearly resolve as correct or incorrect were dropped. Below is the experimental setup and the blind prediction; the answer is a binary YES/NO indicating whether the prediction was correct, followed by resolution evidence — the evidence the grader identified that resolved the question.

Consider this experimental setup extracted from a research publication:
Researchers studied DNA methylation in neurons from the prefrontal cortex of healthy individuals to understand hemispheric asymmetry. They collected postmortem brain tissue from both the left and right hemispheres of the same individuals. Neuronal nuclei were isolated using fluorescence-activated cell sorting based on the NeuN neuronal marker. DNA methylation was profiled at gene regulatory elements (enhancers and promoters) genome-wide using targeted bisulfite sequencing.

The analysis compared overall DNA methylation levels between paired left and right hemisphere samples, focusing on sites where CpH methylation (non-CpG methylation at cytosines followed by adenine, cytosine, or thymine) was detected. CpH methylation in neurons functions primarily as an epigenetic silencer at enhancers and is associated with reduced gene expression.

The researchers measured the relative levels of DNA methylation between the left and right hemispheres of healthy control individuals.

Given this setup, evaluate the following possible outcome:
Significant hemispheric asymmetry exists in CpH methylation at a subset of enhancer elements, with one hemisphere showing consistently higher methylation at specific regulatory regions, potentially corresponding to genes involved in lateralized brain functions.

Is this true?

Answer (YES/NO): YES